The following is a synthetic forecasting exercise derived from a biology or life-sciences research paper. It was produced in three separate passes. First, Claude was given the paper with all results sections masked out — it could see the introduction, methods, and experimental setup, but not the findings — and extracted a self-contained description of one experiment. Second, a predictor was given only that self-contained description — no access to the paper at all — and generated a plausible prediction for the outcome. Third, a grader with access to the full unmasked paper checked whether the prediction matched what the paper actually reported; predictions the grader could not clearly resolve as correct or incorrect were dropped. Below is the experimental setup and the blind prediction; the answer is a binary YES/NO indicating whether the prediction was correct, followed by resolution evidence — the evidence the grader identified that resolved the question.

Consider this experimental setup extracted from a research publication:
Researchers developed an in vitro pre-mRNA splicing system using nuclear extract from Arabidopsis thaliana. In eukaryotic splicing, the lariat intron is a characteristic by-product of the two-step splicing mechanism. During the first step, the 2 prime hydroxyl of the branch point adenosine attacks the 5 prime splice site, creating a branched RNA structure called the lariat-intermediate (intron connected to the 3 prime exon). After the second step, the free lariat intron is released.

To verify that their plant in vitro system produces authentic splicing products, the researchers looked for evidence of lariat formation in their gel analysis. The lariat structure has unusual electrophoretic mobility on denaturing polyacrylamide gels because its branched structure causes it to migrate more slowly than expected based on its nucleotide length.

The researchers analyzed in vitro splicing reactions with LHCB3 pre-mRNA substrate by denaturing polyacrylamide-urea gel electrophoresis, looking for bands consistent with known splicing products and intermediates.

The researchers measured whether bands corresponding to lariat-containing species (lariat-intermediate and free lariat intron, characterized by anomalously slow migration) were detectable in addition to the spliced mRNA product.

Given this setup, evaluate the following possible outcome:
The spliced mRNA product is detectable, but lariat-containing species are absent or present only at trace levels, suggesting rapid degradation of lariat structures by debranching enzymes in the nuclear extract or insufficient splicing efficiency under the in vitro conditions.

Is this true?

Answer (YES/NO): NO